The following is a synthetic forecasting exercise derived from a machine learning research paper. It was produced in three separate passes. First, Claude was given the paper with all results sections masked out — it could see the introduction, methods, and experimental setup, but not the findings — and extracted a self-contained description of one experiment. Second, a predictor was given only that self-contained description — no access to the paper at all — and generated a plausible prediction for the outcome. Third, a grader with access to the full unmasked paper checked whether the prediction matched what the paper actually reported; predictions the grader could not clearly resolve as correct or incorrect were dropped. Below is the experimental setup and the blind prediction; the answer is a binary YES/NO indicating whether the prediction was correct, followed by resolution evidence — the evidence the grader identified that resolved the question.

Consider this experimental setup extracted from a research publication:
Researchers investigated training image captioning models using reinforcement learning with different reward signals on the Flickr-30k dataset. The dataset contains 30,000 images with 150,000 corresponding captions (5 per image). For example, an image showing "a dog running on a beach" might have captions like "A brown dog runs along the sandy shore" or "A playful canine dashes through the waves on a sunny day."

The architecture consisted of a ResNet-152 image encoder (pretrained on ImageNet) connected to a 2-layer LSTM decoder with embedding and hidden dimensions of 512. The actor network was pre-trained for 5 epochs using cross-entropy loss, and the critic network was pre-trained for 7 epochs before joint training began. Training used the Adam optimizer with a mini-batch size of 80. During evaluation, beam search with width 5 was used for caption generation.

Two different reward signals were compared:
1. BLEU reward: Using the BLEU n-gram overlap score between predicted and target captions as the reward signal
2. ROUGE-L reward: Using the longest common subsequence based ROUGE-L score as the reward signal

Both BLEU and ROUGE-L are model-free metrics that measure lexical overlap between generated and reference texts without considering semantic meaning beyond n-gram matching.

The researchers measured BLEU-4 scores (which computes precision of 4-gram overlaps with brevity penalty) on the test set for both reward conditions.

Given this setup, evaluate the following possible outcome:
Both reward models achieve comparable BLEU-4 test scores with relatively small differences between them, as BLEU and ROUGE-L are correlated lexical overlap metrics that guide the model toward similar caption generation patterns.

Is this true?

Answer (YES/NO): YES